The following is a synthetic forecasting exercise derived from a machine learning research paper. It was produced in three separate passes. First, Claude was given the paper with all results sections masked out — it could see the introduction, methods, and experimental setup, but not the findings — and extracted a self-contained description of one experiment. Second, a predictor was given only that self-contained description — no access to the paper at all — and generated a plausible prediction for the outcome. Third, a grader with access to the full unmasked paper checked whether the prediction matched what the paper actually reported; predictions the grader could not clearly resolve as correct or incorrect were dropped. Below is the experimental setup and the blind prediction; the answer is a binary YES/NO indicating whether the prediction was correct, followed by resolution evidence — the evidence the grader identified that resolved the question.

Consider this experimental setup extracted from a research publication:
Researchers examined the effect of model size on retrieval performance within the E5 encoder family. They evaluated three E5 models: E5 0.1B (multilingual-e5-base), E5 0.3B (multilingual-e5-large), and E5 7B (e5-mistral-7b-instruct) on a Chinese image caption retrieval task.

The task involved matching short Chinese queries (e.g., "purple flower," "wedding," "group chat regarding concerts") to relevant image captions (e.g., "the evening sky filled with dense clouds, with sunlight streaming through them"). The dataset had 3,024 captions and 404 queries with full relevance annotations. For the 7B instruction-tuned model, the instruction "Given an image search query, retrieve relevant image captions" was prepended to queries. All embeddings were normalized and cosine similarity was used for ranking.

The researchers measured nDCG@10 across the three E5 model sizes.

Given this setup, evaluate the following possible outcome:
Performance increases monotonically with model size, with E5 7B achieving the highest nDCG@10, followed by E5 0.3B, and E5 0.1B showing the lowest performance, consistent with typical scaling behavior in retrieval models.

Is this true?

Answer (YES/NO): NO